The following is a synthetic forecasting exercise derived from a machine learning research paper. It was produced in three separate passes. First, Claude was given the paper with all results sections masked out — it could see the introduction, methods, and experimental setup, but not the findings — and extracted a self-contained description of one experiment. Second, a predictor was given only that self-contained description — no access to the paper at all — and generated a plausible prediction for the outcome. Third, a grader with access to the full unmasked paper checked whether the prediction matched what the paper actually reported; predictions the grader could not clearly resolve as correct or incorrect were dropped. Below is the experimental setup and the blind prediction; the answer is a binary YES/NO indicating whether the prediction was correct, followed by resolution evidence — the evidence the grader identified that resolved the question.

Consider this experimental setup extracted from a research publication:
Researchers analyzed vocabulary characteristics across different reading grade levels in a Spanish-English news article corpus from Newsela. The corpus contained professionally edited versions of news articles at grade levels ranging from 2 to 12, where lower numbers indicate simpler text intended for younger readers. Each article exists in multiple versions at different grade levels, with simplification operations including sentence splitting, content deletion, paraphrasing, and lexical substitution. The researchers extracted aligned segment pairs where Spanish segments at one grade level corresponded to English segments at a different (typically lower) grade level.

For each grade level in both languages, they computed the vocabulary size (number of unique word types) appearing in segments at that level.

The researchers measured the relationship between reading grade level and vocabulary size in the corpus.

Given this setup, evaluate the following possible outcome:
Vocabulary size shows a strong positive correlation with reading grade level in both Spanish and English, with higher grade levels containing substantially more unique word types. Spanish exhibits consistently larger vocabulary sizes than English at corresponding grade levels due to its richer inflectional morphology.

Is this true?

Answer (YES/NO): NO